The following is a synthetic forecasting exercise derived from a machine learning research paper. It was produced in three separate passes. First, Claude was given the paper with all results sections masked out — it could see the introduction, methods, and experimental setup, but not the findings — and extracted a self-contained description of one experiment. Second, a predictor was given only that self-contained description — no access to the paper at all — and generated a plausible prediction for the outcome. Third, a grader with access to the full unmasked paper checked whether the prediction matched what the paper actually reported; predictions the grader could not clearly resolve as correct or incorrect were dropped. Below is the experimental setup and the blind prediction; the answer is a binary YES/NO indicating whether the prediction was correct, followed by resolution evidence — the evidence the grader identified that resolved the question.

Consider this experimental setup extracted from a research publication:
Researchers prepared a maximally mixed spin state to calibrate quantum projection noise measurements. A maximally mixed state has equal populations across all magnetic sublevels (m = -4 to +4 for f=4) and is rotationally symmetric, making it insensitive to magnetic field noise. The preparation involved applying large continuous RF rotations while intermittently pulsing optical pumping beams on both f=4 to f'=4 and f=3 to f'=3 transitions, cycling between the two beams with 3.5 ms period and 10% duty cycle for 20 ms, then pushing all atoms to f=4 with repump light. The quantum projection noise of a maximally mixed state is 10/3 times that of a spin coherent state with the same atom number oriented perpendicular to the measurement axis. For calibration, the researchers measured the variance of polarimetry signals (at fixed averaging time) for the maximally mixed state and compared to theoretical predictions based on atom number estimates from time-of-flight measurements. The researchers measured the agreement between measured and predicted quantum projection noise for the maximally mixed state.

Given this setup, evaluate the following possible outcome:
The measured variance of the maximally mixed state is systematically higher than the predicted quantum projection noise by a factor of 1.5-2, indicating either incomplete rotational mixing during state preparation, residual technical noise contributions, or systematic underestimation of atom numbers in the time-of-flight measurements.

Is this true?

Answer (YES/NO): NO